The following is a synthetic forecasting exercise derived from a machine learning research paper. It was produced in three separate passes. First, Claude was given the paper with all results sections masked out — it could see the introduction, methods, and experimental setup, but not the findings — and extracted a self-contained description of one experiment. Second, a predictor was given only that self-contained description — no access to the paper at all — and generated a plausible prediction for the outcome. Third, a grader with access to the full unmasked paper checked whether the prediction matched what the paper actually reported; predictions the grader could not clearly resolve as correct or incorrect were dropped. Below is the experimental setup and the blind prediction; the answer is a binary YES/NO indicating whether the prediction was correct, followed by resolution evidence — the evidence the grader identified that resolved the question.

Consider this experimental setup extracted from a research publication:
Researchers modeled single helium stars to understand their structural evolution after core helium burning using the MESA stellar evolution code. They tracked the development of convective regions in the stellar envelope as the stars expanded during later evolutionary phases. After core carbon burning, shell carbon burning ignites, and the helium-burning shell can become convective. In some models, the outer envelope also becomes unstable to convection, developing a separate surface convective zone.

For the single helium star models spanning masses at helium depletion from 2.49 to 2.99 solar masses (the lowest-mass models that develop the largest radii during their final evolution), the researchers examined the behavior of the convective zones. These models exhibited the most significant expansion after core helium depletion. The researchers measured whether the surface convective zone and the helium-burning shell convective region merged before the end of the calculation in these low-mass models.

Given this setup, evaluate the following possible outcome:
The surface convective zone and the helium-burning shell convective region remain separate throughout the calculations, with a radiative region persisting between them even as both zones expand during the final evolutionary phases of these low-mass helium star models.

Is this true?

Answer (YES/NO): NO